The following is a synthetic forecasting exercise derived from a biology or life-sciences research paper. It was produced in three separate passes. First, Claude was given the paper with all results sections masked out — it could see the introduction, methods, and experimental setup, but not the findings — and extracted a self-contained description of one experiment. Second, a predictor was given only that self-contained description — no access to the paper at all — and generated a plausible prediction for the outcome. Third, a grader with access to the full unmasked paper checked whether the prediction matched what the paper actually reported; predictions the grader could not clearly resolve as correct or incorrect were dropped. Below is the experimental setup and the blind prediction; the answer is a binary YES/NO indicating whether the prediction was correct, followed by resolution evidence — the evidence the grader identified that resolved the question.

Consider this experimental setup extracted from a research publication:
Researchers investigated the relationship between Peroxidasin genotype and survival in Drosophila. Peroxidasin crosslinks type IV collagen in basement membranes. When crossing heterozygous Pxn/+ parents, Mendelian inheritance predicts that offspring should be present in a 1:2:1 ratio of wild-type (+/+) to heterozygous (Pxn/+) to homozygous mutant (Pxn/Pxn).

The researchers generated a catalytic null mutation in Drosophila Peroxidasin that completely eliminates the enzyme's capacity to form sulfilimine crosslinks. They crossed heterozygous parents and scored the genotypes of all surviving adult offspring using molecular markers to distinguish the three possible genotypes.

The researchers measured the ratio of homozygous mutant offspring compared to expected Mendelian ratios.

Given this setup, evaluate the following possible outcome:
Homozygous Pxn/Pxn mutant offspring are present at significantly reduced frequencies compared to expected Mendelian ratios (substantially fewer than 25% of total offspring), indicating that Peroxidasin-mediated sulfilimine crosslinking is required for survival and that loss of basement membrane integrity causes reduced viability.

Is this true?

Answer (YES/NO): YES